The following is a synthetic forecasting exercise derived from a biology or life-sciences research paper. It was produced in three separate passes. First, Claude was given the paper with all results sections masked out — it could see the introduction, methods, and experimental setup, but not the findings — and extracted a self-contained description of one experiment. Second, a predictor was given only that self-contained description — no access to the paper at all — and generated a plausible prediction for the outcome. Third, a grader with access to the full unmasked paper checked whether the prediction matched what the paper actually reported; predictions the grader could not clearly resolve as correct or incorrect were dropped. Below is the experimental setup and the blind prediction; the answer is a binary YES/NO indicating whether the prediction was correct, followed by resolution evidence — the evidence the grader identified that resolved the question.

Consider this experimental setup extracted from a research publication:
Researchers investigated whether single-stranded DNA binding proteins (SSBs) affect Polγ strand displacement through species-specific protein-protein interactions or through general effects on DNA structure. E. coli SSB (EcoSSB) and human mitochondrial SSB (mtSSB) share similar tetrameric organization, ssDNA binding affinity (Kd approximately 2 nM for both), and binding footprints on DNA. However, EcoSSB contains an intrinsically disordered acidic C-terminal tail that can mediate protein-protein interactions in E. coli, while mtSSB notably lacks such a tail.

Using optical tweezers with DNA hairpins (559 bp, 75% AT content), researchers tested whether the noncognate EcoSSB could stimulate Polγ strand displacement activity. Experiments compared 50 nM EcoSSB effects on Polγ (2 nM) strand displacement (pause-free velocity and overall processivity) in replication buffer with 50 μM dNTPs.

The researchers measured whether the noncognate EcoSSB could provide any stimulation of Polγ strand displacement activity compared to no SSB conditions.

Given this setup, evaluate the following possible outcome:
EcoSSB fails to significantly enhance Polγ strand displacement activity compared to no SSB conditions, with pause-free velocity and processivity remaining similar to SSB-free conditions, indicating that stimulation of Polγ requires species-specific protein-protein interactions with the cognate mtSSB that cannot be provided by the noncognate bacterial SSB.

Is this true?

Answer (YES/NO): NO